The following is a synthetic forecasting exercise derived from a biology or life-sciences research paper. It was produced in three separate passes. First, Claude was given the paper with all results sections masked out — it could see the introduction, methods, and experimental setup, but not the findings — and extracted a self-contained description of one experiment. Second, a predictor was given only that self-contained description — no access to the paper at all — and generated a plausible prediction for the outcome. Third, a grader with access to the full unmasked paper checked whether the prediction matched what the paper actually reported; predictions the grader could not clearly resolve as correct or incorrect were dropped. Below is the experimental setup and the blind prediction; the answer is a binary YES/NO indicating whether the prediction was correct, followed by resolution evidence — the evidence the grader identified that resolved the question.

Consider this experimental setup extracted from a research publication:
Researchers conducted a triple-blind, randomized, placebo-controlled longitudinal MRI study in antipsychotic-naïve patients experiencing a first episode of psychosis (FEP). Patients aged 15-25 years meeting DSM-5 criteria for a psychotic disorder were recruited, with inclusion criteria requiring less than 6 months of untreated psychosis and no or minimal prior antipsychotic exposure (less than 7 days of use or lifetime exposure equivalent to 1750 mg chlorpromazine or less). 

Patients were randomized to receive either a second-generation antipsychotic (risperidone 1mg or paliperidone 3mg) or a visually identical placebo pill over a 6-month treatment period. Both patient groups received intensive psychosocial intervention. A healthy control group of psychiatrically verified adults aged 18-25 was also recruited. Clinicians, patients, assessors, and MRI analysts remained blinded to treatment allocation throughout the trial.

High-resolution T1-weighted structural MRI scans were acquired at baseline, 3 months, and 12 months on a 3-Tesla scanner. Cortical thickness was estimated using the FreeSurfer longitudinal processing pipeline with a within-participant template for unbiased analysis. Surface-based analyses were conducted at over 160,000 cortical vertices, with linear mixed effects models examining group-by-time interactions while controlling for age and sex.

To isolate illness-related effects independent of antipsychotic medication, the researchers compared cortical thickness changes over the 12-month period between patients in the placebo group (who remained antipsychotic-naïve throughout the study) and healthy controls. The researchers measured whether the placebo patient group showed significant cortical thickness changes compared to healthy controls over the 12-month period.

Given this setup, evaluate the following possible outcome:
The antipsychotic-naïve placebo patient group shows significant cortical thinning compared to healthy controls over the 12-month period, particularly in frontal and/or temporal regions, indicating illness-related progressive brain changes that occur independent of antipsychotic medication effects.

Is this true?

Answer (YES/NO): YES